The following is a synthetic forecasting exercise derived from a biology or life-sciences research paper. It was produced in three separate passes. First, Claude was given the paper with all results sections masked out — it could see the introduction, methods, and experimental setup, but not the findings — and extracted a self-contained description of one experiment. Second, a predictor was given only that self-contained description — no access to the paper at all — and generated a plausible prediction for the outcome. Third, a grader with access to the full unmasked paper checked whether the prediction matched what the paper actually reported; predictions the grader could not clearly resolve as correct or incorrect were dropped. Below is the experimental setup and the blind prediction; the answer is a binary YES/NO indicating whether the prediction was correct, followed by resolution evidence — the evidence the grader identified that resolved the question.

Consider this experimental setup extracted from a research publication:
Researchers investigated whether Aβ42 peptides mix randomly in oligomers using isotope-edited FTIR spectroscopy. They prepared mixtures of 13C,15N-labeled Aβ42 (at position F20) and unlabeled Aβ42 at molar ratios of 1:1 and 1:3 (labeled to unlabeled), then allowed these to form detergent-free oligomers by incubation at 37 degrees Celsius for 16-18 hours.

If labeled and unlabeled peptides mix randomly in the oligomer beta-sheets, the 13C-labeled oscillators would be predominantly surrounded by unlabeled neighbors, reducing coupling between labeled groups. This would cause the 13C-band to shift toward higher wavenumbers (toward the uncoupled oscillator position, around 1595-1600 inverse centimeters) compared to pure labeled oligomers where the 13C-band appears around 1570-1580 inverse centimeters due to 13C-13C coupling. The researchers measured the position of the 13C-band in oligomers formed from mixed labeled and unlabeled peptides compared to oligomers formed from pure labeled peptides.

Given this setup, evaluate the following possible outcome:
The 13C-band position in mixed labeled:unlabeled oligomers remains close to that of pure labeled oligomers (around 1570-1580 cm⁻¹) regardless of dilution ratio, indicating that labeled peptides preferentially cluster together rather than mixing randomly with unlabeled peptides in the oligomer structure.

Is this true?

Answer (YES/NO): NO